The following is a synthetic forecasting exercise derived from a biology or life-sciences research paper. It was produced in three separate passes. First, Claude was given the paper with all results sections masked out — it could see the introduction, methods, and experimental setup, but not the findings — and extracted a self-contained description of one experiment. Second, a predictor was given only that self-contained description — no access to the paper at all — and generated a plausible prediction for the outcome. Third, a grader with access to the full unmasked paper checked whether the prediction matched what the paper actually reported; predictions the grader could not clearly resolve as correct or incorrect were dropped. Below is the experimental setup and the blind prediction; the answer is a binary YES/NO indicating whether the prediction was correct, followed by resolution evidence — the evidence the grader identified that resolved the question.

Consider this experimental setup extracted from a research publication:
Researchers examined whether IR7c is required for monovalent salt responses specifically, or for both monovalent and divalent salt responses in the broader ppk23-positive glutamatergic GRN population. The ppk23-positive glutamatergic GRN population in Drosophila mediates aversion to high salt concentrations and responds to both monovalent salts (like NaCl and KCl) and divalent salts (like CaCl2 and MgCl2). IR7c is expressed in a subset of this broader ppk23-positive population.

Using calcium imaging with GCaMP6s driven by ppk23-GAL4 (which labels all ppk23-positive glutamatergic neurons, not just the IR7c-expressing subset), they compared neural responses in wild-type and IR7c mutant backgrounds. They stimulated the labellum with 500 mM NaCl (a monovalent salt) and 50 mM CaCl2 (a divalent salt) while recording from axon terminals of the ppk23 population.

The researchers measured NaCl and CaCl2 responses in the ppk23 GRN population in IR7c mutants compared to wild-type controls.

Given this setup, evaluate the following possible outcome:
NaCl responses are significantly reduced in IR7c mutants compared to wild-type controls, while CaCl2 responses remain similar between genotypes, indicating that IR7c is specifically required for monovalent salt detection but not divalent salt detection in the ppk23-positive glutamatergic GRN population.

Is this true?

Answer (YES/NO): YES